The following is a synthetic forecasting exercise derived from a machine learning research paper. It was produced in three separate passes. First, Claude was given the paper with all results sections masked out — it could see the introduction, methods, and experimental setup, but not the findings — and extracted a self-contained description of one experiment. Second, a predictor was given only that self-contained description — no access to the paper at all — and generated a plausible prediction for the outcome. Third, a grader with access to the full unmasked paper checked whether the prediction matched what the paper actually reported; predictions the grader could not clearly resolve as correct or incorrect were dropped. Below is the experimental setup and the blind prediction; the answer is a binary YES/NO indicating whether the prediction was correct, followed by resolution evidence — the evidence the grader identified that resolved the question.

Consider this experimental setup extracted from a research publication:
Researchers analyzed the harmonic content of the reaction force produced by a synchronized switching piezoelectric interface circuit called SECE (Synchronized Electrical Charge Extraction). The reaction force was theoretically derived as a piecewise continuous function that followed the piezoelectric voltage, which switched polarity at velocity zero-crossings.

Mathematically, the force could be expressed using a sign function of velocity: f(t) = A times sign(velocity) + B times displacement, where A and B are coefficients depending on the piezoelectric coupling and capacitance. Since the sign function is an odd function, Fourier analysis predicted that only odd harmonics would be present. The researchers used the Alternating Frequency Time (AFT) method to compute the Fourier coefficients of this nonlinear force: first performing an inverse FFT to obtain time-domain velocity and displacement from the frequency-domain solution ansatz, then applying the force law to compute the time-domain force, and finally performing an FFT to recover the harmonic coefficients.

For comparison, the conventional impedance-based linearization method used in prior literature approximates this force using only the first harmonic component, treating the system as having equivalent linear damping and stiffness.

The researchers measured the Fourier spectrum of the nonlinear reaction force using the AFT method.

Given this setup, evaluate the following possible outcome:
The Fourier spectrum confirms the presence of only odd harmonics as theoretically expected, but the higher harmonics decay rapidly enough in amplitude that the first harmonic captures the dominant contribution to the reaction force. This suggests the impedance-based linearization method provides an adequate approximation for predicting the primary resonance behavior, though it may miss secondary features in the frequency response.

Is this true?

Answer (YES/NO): NO